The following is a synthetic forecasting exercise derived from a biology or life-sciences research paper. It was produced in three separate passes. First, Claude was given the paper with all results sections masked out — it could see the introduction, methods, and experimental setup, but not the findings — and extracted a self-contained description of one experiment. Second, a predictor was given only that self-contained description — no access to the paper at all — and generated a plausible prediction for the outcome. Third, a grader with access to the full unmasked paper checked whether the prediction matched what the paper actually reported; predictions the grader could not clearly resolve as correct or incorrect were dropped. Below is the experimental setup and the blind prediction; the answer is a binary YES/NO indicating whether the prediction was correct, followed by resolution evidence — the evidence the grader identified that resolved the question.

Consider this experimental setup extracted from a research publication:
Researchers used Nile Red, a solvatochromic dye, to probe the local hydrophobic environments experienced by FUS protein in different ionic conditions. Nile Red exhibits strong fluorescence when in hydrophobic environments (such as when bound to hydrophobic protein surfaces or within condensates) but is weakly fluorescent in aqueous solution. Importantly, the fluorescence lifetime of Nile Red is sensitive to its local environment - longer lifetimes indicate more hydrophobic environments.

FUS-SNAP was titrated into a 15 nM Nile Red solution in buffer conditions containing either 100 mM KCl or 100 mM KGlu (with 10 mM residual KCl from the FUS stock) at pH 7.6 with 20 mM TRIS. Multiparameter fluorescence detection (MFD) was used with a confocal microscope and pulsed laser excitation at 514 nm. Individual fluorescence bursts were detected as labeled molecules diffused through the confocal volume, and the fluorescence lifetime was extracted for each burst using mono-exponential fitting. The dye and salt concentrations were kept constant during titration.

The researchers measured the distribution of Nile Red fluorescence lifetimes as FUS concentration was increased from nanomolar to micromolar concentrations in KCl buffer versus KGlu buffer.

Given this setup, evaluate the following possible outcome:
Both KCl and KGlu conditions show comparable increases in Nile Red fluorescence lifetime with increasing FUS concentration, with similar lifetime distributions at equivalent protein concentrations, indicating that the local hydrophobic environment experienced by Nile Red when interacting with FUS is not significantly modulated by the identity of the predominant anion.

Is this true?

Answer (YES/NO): NO